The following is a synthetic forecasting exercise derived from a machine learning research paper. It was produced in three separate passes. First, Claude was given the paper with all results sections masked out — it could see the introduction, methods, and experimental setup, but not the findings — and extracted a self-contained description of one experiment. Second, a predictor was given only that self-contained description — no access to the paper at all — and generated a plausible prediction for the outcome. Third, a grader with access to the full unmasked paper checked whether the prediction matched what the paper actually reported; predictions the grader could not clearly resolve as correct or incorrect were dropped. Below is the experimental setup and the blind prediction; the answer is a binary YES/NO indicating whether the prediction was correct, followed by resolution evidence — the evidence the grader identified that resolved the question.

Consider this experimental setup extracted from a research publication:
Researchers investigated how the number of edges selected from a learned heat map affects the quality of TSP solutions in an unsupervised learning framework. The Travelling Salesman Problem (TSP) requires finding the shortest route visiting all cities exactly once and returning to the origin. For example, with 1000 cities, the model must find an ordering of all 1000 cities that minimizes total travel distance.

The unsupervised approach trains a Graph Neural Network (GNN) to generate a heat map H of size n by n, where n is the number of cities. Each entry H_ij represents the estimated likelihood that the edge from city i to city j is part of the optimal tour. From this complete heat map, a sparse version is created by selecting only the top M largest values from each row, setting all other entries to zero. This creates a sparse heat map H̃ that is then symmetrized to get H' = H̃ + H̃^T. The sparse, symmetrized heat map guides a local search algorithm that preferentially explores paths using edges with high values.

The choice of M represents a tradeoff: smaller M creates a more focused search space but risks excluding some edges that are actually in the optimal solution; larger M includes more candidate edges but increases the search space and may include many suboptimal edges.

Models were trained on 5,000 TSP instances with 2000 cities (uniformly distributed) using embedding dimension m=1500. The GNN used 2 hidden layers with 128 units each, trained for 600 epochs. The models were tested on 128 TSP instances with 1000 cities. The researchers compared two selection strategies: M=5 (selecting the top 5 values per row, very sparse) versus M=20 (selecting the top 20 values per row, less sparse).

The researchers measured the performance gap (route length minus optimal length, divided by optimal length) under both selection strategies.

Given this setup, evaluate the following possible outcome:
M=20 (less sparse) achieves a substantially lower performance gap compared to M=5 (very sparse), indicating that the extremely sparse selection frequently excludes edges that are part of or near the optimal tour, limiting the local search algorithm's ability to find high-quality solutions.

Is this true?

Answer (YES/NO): YES